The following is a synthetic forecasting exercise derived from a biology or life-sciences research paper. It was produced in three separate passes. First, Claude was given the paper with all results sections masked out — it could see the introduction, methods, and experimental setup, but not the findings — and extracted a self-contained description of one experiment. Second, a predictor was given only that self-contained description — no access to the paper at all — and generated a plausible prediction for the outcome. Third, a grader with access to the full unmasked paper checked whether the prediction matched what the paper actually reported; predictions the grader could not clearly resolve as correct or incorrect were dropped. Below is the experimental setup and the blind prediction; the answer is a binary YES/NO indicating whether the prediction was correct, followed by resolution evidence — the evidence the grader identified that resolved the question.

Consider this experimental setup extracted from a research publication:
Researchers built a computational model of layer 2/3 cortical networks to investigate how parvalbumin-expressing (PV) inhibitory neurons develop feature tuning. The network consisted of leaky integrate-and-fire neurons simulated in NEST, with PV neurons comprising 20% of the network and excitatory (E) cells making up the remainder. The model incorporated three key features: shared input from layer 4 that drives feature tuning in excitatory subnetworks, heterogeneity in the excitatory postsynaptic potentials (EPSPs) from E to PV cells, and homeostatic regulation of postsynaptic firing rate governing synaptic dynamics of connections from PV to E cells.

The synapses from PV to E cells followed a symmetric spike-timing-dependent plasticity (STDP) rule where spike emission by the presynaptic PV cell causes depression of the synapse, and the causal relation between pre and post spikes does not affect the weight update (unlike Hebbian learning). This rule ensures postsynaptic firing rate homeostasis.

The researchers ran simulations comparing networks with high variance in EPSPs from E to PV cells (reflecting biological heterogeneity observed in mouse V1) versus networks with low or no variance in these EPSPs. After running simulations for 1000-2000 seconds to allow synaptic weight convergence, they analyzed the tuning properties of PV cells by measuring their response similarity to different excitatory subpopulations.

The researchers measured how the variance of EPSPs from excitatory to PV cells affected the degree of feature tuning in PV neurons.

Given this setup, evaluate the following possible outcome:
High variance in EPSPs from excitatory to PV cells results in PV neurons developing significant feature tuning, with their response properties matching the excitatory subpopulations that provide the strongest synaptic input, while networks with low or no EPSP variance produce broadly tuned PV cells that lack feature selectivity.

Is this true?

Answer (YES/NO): YES